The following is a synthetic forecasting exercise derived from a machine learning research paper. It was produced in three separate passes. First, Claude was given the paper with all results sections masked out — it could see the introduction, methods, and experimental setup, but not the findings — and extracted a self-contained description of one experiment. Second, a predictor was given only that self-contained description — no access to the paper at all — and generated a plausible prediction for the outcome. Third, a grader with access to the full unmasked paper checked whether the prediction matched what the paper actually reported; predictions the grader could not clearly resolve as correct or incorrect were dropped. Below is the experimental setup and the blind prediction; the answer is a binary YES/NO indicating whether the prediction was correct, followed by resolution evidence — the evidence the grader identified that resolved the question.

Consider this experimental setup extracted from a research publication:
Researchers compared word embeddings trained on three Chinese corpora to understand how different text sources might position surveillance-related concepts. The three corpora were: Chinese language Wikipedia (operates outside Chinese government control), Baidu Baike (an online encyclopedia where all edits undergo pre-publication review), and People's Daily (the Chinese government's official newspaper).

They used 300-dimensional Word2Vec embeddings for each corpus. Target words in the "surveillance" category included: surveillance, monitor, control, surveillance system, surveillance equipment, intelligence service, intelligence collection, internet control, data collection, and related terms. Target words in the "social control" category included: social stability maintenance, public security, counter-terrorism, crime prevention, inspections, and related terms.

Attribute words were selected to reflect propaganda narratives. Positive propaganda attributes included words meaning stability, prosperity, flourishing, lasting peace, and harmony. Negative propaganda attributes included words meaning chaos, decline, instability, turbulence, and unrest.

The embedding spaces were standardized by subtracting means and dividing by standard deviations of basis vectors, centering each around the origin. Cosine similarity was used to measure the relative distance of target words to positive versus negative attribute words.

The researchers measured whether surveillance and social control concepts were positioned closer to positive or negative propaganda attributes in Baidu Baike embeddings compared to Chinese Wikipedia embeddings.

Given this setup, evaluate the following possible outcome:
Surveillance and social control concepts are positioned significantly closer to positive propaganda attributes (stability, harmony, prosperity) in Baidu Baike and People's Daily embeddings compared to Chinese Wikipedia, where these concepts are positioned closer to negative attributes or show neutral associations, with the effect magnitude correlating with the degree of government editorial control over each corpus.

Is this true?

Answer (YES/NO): NO